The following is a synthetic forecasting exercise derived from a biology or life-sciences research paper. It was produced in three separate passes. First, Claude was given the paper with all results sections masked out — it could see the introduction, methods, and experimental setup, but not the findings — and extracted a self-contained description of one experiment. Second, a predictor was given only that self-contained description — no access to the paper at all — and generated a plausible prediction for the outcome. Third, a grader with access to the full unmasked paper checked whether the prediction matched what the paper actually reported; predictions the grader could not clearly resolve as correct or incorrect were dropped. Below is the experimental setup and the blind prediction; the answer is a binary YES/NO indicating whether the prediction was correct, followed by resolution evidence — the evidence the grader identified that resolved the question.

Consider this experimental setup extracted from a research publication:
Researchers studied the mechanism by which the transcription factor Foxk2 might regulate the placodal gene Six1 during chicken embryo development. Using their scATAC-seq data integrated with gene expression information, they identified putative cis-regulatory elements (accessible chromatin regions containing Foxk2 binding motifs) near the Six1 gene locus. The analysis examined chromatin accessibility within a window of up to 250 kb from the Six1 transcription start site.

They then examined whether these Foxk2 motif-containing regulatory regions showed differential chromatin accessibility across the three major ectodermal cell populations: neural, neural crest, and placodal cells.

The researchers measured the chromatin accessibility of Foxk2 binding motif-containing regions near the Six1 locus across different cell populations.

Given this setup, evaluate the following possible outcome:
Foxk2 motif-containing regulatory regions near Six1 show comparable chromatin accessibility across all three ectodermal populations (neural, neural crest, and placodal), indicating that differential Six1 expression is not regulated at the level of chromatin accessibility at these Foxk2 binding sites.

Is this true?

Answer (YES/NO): NO